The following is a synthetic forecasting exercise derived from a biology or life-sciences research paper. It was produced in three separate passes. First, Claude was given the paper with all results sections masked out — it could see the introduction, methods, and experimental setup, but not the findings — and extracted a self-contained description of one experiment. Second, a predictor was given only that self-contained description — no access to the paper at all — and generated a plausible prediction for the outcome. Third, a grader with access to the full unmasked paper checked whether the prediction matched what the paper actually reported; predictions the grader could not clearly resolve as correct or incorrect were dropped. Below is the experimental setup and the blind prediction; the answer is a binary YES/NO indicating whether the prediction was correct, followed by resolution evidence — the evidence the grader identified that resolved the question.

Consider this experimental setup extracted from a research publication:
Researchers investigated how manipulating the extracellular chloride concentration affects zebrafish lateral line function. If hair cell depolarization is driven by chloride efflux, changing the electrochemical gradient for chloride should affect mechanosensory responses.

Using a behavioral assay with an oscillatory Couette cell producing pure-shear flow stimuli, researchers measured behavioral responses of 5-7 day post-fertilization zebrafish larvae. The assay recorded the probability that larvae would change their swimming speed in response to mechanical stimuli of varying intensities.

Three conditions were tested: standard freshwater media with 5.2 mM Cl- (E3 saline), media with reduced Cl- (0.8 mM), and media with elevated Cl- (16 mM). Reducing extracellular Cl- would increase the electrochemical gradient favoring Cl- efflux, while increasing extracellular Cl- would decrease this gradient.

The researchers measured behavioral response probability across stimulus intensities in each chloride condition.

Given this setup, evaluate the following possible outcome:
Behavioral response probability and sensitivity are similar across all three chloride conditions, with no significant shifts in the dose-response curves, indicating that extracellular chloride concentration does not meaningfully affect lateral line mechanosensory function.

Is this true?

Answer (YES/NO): NO